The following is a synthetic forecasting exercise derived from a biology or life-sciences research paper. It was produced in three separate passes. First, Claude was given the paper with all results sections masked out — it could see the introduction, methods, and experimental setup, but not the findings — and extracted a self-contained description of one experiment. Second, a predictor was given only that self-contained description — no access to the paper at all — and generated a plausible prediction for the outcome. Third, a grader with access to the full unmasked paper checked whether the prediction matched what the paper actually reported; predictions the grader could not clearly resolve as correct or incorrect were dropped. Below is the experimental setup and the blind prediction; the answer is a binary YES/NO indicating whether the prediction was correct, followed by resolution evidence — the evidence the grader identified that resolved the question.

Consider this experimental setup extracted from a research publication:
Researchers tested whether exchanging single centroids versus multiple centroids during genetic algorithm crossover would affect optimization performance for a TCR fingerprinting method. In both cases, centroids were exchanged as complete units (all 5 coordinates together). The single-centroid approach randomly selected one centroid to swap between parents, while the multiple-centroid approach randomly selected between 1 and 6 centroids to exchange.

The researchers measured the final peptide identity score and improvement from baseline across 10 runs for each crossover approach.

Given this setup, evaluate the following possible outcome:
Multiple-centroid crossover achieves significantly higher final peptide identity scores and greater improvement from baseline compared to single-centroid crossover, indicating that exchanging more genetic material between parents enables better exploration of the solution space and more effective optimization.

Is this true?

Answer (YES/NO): NO